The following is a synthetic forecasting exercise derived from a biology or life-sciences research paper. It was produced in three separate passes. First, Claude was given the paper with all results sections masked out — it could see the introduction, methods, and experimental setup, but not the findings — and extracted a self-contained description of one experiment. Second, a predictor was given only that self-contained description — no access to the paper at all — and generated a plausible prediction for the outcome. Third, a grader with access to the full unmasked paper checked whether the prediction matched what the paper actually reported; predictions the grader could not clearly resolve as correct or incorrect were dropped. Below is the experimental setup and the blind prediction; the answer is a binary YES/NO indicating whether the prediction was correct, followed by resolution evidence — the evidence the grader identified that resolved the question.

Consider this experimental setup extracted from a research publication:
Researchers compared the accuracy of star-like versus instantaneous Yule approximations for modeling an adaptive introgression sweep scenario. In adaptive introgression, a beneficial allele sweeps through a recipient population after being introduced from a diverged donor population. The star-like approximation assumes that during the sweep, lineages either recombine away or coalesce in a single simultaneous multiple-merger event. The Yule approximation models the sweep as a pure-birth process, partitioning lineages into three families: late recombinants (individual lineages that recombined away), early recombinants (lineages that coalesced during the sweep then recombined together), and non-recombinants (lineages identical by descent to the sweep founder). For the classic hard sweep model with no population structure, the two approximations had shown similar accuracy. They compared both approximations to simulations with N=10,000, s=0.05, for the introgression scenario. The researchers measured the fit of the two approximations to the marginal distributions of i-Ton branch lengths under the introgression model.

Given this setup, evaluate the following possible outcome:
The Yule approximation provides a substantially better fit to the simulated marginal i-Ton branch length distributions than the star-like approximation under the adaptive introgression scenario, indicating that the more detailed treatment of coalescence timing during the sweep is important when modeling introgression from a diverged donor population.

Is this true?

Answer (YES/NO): YES